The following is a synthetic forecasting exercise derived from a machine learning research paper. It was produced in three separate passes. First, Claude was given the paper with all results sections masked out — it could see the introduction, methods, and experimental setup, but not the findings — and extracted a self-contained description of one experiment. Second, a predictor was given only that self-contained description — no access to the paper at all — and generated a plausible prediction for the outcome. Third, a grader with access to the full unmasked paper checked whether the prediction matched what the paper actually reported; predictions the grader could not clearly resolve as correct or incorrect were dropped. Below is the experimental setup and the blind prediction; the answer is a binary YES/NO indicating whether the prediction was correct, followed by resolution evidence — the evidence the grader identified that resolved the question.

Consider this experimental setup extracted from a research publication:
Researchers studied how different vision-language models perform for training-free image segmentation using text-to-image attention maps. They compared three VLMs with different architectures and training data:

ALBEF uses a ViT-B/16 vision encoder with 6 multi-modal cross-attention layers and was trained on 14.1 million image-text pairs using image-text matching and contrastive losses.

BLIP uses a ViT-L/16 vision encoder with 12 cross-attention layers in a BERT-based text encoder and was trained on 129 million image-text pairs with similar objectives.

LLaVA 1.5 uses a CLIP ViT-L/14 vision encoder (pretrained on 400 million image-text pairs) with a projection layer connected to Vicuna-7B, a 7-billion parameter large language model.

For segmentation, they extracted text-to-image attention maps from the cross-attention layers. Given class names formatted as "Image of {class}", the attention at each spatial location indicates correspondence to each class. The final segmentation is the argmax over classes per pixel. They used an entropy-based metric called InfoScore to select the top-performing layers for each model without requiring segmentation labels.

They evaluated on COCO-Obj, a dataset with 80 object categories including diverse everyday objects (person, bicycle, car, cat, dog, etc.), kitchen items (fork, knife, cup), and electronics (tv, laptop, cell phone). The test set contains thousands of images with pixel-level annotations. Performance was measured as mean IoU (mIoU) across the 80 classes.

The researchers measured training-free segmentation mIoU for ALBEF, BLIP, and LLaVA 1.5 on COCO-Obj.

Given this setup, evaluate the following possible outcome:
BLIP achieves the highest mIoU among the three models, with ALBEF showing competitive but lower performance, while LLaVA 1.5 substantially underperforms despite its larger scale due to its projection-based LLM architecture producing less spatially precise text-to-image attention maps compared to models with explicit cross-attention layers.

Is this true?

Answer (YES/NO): YES